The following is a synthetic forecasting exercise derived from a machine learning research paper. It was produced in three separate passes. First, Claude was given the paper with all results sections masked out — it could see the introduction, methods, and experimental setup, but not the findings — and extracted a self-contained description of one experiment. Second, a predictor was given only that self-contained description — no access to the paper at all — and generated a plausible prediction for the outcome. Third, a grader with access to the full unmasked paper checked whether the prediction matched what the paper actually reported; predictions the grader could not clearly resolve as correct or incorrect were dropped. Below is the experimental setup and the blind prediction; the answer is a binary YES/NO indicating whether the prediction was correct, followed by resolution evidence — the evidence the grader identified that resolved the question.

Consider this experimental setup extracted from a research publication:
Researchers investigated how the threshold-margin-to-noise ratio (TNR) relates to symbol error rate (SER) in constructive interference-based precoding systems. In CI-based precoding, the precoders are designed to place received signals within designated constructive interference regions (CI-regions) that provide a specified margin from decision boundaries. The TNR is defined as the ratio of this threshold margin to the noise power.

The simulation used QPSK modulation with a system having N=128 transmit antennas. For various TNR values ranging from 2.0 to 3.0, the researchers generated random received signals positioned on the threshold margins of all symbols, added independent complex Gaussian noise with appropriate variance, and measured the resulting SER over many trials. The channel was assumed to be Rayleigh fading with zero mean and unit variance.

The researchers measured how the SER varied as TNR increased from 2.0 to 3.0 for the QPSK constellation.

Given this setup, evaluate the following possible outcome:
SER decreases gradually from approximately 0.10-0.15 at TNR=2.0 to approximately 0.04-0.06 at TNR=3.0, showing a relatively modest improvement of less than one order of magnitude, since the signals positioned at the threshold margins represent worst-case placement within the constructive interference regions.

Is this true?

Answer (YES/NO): NO